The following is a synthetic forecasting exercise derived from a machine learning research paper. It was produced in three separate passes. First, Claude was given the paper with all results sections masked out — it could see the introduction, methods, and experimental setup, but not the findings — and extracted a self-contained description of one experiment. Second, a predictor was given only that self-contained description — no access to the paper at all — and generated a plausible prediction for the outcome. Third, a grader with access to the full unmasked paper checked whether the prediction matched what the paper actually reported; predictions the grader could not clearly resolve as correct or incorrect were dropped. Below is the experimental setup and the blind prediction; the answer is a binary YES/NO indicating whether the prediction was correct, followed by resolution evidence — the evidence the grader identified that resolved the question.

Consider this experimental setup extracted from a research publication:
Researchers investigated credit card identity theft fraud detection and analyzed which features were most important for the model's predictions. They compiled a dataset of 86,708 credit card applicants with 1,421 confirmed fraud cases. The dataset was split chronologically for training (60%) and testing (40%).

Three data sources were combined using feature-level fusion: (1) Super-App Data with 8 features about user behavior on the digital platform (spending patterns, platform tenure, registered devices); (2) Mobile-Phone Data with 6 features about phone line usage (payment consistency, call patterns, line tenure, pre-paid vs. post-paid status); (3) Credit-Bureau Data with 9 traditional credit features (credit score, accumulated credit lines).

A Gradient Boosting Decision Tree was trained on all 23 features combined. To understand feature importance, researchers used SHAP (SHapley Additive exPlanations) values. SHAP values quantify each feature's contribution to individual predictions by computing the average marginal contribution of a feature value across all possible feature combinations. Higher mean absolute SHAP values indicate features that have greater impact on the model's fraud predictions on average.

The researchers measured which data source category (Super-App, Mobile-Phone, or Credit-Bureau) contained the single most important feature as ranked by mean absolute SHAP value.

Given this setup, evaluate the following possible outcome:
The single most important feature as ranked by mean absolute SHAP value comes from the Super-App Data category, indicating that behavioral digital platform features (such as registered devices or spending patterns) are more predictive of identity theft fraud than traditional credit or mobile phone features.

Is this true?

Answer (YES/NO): YES